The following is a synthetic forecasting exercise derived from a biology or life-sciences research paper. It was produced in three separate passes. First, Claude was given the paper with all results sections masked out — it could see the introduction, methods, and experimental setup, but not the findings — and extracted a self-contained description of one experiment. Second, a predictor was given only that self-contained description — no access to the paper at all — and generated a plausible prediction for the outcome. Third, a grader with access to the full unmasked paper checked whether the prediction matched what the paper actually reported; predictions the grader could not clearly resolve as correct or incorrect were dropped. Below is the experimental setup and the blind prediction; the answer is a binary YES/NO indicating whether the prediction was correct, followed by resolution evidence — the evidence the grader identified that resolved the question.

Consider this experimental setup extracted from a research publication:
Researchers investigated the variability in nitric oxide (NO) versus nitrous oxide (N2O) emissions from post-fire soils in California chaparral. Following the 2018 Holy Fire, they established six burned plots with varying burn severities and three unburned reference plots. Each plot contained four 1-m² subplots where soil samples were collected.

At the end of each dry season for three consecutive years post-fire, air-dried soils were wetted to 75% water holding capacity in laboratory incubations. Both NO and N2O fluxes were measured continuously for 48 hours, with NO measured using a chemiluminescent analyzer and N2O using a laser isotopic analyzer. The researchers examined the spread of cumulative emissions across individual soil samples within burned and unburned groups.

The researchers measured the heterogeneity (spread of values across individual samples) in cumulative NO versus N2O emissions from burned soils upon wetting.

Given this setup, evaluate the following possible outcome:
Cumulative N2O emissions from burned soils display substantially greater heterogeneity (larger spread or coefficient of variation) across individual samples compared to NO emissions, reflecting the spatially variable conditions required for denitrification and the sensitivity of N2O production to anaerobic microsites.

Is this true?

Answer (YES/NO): YES